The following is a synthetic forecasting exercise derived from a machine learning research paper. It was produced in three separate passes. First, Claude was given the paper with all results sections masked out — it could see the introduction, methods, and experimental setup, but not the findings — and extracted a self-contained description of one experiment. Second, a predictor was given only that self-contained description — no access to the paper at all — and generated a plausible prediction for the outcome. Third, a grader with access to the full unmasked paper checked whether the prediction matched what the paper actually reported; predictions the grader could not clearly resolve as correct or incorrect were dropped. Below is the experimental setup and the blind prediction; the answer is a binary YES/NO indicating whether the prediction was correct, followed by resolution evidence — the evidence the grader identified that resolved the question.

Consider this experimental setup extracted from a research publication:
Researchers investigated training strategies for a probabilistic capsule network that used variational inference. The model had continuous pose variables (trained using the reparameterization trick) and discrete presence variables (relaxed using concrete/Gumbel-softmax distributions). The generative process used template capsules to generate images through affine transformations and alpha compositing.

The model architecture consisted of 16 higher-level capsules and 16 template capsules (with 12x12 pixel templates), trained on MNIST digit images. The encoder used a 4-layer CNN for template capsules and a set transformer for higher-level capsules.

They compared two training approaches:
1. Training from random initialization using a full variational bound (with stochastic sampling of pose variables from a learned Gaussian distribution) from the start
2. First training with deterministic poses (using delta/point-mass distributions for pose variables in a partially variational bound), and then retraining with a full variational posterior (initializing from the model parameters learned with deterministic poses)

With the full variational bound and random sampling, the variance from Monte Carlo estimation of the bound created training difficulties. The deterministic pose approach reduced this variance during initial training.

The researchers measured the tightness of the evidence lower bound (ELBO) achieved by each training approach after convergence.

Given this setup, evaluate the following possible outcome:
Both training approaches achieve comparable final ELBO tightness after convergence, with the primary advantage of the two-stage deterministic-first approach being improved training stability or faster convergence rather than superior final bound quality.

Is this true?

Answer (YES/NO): NO